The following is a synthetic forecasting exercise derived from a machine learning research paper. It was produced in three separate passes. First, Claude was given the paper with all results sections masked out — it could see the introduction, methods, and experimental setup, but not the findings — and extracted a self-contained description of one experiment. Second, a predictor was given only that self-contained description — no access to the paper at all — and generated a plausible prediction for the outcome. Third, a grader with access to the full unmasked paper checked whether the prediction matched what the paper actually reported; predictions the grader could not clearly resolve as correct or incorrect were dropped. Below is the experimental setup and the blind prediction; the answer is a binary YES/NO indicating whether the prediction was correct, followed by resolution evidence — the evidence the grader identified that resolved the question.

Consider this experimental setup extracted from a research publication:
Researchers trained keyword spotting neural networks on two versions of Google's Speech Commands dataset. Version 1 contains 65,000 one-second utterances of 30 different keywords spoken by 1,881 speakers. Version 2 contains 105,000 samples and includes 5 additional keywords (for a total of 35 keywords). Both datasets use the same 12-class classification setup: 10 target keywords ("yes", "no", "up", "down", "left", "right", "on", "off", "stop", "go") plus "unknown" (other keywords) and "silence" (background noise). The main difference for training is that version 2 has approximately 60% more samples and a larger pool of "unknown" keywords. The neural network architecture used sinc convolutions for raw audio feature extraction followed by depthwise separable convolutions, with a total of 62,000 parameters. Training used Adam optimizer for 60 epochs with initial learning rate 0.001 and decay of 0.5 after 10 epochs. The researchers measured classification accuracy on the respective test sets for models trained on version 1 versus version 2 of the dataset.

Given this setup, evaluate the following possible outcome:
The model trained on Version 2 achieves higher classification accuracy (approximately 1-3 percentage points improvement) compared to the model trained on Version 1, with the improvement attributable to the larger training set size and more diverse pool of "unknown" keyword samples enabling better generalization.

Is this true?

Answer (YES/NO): NO